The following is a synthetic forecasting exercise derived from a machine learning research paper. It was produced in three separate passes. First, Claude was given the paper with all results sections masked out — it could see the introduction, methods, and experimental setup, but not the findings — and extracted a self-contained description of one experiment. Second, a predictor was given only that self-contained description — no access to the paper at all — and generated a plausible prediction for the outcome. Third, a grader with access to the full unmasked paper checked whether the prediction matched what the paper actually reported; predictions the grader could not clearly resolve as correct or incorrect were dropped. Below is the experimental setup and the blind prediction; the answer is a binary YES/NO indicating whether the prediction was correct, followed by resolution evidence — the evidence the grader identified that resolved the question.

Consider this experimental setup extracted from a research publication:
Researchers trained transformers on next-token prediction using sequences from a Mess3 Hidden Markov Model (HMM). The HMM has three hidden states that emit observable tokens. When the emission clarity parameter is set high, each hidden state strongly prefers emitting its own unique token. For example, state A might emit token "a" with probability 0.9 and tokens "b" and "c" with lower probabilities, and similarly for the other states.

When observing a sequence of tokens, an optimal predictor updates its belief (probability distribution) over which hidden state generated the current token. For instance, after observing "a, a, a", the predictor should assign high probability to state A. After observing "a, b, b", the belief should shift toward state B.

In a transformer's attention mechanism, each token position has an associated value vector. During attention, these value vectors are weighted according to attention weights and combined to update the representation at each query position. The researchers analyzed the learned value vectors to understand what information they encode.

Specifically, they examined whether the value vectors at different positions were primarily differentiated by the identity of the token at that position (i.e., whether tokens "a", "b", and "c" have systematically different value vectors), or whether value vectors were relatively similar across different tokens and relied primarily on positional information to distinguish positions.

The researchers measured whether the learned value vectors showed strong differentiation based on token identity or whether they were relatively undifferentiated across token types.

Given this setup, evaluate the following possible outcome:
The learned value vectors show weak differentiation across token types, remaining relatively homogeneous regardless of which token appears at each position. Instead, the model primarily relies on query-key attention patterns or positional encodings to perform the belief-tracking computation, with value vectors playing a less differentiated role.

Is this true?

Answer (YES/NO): NO